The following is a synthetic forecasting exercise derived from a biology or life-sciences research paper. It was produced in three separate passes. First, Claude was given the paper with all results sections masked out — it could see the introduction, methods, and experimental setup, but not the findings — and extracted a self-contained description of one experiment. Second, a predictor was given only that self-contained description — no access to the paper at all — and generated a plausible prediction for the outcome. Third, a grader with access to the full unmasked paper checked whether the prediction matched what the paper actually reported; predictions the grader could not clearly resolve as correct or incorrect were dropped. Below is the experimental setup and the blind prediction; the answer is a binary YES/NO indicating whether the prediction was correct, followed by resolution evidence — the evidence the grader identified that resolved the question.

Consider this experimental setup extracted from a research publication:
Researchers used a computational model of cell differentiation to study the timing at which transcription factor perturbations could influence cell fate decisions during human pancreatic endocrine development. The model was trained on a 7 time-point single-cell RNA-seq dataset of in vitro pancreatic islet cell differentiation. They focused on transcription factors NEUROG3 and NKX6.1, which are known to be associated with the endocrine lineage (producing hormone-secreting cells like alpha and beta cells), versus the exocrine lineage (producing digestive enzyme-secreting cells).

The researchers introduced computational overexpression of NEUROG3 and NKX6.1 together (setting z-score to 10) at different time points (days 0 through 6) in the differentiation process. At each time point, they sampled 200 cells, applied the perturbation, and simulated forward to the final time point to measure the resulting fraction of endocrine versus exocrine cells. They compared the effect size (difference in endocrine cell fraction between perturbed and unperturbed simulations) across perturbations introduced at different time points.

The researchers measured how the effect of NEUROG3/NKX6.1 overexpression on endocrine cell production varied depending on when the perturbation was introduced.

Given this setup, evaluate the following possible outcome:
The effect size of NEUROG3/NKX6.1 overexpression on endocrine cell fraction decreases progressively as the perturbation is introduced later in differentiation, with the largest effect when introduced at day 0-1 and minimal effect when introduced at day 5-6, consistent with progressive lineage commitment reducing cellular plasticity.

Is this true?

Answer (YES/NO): YES